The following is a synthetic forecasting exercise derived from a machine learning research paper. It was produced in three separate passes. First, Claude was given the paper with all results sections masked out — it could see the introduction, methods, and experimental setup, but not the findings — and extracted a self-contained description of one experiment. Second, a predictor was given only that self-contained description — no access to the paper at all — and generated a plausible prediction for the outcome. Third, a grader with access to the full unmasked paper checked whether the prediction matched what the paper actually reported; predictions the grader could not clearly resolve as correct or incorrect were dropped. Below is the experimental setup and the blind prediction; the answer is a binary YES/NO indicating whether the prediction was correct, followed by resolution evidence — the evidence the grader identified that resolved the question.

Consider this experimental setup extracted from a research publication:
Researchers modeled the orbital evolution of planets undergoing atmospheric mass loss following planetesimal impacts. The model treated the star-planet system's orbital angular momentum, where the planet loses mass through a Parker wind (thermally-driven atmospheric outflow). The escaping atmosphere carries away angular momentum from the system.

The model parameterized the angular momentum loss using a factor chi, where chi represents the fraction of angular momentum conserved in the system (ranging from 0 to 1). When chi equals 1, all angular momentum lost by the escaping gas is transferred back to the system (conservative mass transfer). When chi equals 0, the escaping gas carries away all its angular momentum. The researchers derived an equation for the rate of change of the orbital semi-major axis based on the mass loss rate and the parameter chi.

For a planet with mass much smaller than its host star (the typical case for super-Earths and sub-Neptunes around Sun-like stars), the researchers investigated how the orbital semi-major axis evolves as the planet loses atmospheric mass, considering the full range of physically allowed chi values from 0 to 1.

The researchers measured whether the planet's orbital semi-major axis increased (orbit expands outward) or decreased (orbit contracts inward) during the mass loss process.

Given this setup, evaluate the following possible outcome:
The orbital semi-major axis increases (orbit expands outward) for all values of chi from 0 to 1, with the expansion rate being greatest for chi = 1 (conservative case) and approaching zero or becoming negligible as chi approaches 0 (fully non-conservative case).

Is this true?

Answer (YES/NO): YES